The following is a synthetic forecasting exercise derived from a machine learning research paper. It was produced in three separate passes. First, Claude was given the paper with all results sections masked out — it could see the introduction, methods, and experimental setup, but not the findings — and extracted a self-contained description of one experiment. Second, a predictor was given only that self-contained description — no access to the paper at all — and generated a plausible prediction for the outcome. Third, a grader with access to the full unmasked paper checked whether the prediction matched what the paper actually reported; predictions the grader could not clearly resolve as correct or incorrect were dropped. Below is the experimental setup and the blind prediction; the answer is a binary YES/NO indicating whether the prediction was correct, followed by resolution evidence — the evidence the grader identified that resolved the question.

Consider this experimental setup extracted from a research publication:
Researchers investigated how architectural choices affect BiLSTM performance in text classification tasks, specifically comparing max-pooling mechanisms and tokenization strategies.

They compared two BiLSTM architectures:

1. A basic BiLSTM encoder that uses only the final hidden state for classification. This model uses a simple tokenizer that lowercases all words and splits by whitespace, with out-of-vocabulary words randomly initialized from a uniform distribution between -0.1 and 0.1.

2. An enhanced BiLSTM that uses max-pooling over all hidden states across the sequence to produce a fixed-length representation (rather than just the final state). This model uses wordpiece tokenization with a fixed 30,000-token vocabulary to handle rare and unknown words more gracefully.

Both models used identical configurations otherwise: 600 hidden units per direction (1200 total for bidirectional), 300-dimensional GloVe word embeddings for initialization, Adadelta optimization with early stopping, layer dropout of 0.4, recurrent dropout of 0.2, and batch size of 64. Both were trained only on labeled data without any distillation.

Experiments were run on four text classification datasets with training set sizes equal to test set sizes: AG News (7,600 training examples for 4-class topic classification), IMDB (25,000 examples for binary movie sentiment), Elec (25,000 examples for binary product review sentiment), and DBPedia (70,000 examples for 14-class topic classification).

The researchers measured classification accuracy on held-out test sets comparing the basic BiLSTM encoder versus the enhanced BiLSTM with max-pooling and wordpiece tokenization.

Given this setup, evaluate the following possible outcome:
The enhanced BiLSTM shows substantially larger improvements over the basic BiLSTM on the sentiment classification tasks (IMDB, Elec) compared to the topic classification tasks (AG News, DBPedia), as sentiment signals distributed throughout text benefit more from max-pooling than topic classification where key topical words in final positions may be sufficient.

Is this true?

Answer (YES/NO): NO